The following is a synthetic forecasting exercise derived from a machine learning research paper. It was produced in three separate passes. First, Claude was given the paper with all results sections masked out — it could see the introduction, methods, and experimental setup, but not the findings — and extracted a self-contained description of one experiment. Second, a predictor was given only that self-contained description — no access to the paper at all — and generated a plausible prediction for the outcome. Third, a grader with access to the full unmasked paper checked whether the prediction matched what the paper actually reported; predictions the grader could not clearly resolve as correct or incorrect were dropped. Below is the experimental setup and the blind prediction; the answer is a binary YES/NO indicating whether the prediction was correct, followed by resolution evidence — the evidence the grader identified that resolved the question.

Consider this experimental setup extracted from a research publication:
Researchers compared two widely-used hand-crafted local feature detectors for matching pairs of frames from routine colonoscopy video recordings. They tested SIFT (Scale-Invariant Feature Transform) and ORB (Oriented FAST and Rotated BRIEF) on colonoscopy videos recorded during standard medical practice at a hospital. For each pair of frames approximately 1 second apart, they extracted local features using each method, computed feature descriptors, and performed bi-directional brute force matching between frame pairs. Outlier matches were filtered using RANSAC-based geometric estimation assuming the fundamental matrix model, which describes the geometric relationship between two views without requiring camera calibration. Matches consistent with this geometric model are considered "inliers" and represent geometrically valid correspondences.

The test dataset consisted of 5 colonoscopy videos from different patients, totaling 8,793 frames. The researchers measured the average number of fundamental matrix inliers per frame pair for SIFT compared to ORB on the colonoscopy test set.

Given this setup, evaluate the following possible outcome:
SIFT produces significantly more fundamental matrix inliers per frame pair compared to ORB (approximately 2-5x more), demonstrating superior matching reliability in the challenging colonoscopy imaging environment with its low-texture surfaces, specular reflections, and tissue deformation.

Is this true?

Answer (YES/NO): NO